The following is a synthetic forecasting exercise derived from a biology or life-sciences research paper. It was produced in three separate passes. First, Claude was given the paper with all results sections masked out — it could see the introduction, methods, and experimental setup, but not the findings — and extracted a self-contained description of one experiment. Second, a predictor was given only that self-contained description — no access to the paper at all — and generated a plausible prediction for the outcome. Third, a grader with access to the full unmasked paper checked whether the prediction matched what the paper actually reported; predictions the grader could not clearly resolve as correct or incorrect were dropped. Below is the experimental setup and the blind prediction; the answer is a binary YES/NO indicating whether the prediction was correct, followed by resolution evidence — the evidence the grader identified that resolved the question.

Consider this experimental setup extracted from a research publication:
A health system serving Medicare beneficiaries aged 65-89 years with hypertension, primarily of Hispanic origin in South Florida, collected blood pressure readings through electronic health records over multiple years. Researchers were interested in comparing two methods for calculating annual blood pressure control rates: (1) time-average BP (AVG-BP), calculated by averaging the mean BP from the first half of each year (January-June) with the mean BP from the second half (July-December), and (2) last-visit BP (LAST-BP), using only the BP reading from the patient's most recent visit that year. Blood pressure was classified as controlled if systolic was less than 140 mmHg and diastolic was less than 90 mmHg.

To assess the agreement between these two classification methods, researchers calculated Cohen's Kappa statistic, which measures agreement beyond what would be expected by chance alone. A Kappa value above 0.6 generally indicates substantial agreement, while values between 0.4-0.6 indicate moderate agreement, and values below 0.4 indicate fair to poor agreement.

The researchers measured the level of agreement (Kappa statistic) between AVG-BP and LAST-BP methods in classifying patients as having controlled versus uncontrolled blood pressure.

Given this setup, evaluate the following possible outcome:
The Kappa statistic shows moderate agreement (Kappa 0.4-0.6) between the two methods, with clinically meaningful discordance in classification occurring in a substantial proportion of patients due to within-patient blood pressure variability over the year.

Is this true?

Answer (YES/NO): NO